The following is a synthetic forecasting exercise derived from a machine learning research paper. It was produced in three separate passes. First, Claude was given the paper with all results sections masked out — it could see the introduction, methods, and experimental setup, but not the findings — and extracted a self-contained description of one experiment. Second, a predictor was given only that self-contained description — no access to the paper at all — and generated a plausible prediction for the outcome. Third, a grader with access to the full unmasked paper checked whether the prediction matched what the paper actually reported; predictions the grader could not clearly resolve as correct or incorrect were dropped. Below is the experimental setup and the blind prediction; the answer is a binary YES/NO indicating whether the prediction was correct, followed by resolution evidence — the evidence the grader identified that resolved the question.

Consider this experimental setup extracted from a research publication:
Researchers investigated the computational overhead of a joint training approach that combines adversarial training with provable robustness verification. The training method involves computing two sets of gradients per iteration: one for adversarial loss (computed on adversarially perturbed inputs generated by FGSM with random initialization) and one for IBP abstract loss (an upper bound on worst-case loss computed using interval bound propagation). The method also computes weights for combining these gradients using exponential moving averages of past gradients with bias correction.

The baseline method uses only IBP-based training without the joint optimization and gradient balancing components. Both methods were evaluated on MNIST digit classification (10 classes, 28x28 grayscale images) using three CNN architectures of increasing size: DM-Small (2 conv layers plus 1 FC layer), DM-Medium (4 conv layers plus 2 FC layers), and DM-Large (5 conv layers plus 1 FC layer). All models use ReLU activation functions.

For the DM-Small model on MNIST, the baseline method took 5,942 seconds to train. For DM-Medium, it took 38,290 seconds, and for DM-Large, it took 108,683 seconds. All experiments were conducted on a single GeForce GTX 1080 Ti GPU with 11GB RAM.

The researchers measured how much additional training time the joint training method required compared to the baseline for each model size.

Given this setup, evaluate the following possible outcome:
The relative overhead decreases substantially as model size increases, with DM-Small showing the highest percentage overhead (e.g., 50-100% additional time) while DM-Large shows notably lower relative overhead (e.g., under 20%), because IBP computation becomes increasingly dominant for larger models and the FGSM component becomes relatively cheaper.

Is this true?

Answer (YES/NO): NO